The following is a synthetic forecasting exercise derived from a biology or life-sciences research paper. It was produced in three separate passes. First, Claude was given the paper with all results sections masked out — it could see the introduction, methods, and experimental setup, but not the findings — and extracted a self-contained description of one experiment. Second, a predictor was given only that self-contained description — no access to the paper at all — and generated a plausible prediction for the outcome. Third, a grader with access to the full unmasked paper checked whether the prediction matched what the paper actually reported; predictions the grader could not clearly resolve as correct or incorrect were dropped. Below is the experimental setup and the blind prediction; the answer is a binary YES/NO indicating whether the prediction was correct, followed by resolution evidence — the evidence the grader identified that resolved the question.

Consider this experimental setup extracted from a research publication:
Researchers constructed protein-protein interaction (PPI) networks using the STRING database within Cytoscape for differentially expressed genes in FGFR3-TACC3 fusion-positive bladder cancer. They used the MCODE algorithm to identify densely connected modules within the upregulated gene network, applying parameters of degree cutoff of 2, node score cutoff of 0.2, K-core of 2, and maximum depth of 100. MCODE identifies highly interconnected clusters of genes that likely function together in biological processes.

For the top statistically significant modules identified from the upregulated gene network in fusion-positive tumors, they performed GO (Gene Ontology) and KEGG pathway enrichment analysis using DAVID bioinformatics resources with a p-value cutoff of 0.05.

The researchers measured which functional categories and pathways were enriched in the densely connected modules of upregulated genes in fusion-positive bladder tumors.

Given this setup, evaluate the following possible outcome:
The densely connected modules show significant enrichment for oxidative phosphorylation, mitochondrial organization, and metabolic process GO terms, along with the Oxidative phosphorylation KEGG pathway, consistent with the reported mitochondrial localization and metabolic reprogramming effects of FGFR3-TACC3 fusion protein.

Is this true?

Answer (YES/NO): YES